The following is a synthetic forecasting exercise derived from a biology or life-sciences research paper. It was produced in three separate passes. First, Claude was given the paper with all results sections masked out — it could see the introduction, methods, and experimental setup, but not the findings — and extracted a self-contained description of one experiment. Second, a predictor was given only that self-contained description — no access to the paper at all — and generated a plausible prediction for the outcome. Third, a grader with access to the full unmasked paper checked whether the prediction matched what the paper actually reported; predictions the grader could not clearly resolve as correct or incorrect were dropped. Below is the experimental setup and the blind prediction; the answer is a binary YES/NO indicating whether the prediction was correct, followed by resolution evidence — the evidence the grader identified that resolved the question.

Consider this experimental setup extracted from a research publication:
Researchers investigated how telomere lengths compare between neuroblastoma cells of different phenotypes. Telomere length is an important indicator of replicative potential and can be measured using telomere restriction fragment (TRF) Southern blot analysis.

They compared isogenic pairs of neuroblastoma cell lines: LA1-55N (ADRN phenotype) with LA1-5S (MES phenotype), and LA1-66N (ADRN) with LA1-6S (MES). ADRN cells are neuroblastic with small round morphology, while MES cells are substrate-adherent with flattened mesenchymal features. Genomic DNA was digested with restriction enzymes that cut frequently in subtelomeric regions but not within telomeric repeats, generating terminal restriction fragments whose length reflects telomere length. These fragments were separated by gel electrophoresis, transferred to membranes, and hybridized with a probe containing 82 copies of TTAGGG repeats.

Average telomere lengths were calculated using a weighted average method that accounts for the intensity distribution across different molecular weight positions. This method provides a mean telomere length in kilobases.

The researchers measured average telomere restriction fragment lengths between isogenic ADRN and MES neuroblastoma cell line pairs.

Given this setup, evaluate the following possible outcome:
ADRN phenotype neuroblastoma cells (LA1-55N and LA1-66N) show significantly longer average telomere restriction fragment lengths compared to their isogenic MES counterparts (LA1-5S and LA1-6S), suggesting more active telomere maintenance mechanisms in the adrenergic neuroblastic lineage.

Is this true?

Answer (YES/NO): NO